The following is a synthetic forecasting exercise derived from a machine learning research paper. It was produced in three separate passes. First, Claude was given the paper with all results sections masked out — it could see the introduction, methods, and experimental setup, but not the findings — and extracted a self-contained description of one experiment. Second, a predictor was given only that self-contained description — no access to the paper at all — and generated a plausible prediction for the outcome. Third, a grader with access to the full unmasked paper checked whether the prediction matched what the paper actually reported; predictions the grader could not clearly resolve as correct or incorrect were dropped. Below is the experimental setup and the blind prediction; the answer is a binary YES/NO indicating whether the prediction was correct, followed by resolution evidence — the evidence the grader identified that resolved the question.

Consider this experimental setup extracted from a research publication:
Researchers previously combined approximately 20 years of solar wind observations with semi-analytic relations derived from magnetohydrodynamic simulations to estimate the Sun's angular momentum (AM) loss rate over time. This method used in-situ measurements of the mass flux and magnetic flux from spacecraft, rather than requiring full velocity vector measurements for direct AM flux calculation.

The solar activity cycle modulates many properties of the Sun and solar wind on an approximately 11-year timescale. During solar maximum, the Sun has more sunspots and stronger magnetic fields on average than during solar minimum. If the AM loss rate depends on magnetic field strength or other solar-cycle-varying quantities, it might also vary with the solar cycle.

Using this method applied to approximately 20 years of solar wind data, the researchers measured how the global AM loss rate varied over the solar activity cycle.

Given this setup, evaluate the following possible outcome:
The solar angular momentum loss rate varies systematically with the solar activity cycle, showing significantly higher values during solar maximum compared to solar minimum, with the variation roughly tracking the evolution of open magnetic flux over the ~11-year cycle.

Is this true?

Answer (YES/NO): YES